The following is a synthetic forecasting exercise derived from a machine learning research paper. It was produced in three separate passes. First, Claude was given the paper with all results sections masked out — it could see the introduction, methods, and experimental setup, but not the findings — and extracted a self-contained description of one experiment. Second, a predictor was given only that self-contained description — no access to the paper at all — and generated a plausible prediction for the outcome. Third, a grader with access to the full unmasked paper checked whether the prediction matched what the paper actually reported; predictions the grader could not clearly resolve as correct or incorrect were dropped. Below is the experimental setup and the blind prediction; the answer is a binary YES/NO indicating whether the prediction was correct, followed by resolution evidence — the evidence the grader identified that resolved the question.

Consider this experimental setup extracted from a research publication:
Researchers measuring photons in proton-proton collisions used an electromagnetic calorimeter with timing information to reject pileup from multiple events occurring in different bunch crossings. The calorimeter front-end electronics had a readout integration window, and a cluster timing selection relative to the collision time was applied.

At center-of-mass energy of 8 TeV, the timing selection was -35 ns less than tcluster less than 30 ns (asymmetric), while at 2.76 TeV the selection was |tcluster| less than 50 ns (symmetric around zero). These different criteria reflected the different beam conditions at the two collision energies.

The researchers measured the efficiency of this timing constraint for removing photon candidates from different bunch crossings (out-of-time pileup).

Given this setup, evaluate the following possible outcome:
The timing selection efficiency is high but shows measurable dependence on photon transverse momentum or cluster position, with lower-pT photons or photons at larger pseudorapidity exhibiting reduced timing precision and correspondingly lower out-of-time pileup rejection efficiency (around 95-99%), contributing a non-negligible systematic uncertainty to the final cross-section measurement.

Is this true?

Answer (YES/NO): NO